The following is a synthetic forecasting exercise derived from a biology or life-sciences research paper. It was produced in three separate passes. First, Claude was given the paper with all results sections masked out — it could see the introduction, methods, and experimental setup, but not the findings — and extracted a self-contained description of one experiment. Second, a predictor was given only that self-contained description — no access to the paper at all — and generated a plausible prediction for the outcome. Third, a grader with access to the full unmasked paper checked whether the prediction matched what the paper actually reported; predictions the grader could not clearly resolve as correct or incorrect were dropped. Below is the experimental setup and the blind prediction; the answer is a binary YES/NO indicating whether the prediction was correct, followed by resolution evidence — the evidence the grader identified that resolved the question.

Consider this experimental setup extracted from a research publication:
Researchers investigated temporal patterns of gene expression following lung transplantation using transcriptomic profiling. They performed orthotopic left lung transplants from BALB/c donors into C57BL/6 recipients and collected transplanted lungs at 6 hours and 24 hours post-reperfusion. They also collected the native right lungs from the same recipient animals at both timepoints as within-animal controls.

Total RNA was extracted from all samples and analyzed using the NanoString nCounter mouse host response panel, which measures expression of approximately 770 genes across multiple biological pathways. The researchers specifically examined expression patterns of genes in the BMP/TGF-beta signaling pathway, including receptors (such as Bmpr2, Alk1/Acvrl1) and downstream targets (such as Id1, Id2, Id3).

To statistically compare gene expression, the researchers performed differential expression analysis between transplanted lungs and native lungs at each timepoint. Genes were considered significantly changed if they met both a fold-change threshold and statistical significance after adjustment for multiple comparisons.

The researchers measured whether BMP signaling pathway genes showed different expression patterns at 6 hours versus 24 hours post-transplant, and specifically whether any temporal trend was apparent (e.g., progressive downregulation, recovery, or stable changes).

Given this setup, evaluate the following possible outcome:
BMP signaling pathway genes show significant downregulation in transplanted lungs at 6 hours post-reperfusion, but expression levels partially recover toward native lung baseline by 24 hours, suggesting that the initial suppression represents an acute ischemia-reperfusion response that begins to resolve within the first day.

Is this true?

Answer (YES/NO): NO